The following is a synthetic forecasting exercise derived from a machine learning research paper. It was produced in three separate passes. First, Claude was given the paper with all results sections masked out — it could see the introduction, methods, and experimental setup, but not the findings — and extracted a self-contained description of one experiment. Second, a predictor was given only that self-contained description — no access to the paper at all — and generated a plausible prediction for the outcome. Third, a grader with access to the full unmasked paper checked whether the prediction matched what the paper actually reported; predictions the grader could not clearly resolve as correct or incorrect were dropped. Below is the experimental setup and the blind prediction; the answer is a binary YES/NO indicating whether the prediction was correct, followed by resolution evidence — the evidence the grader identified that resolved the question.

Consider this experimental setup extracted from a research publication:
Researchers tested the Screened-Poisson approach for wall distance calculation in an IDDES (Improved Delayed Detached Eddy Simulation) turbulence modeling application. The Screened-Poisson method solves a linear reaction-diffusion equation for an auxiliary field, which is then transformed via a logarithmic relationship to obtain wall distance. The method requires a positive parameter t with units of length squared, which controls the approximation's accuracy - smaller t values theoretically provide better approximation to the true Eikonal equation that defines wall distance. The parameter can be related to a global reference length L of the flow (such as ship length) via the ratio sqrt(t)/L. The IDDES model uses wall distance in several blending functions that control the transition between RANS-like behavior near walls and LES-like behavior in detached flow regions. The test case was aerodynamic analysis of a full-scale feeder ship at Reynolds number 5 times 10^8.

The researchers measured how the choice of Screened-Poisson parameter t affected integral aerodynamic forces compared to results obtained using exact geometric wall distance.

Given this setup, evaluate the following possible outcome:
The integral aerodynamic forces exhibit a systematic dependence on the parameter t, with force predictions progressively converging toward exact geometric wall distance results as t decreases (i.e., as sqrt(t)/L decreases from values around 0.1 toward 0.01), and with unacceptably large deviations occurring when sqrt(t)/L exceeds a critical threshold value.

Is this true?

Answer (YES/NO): NO